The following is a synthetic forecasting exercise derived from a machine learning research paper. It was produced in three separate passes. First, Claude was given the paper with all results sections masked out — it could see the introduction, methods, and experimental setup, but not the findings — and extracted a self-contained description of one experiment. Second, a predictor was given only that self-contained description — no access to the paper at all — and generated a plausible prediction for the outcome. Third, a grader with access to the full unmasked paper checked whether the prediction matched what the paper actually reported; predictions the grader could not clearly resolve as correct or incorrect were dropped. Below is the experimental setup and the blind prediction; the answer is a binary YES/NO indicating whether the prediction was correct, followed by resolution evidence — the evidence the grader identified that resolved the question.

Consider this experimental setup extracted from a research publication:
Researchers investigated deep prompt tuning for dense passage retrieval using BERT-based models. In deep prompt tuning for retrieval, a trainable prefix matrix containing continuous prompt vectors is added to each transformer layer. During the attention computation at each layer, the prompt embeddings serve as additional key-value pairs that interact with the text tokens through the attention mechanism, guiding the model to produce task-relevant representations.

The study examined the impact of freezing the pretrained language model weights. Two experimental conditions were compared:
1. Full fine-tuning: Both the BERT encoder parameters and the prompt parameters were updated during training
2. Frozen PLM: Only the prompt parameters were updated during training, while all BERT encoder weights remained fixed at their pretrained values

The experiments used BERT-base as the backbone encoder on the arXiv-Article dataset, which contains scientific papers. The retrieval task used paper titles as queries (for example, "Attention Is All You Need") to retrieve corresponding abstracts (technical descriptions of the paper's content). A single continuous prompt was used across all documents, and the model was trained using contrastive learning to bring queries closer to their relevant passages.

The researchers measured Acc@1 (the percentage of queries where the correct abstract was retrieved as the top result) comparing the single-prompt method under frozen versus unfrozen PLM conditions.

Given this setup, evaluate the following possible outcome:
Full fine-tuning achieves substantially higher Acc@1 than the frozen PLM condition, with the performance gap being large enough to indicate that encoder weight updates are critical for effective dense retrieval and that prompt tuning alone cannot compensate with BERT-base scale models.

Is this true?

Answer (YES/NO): NO